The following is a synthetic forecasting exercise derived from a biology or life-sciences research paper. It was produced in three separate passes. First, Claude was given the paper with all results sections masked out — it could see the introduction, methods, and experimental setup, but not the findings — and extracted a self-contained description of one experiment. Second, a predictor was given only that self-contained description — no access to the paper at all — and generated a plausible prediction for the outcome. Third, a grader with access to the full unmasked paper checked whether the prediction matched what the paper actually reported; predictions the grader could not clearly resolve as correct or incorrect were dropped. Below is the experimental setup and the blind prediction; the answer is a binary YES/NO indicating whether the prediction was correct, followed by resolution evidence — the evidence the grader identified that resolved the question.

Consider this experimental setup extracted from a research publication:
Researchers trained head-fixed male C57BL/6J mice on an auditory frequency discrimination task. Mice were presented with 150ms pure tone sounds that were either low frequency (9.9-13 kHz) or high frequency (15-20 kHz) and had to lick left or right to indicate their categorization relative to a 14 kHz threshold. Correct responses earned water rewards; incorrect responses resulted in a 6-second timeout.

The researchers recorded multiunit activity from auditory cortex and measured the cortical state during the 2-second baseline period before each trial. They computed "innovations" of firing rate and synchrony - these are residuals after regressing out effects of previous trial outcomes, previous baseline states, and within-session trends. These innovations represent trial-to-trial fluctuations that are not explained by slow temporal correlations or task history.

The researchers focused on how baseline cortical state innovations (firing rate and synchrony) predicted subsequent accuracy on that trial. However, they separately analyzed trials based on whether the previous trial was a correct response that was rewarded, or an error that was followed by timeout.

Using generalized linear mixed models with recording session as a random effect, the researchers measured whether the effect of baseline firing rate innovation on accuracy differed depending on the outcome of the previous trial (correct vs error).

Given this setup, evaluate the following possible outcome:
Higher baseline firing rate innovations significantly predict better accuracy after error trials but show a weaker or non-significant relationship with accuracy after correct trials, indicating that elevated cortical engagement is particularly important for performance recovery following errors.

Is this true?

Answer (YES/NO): YES